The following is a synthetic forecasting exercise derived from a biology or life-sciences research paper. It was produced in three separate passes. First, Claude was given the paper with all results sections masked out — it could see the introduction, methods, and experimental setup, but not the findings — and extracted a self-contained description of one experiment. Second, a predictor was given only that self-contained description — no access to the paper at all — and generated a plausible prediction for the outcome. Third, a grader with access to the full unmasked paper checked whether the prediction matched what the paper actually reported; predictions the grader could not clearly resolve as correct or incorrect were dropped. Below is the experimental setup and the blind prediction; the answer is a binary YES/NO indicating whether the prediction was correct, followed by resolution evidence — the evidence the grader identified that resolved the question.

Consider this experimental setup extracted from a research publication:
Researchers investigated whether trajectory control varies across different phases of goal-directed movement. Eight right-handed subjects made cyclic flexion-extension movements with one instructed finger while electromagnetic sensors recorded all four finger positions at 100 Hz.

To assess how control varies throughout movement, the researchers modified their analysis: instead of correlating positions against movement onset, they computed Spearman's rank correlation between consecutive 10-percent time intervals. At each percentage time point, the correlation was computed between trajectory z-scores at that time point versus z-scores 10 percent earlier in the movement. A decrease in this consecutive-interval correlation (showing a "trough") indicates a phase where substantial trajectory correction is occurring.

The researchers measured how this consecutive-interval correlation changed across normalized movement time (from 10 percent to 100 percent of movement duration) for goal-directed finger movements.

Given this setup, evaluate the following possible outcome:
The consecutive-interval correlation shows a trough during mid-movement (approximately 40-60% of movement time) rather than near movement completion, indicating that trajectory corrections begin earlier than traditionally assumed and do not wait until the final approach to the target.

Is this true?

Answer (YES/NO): NO